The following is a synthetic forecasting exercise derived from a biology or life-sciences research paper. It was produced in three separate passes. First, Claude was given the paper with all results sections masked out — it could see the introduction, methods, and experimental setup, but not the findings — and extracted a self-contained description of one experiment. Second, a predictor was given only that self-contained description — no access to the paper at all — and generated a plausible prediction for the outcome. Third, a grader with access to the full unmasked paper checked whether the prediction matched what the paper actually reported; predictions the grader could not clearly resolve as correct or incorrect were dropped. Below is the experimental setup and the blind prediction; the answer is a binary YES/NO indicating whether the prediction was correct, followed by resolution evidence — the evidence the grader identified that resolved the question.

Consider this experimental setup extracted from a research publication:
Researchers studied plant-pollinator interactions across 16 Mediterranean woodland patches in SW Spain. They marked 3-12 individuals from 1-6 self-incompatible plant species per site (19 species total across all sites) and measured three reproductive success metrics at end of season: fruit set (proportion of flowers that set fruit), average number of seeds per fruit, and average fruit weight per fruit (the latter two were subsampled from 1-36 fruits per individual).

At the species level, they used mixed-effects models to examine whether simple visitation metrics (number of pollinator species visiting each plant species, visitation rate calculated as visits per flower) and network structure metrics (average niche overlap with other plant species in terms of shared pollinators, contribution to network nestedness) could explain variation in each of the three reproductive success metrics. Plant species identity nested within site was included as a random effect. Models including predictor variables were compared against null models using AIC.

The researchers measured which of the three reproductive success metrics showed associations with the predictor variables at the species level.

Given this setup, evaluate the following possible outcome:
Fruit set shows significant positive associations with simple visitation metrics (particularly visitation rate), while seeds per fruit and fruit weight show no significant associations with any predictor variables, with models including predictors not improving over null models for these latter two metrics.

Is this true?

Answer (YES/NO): NO